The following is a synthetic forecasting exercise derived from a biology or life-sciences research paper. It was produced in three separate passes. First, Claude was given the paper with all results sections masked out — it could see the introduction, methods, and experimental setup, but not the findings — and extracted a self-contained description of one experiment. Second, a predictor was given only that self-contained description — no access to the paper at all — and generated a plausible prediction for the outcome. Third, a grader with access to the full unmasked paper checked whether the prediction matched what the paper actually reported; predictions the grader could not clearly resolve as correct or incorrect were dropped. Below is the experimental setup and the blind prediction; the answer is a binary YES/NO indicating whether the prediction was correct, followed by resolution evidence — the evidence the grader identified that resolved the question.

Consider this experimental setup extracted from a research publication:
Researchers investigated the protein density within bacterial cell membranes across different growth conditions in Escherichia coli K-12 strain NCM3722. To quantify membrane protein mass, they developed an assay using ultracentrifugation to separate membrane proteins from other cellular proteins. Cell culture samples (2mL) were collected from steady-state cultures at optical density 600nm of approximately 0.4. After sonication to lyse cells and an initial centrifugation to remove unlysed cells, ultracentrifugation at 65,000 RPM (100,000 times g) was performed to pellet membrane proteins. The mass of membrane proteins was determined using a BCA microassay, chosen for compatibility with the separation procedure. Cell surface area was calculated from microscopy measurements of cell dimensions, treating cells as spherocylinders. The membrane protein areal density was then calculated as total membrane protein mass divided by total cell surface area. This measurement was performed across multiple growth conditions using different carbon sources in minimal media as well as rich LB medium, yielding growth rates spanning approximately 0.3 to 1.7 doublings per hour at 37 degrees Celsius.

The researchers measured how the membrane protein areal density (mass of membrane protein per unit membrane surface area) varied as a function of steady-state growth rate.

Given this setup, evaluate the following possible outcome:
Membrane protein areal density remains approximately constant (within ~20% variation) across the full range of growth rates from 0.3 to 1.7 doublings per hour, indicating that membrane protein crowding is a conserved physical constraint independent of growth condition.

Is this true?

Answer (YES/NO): YES